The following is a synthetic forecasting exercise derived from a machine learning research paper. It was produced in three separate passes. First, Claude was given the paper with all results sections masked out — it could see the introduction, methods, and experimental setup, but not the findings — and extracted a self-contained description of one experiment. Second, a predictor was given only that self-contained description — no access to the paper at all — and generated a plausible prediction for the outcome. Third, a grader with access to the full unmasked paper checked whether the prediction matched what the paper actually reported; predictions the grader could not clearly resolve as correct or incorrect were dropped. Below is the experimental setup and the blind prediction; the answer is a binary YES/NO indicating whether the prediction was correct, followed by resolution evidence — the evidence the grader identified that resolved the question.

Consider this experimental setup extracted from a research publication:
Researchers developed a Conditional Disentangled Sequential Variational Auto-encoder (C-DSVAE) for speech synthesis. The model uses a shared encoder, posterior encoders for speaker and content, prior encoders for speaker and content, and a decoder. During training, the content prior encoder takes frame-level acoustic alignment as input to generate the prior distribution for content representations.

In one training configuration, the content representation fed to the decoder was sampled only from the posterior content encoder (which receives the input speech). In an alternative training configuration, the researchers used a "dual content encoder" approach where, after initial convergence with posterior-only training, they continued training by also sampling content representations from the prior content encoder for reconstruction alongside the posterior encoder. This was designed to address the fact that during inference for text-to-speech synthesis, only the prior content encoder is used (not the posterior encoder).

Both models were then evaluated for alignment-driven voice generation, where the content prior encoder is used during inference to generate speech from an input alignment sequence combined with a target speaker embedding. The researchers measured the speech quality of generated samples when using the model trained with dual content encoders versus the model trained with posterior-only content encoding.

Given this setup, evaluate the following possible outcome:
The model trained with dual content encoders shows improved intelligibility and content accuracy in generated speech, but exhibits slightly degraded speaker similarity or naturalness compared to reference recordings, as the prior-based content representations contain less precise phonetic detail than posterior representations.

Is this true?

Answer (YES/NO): NO